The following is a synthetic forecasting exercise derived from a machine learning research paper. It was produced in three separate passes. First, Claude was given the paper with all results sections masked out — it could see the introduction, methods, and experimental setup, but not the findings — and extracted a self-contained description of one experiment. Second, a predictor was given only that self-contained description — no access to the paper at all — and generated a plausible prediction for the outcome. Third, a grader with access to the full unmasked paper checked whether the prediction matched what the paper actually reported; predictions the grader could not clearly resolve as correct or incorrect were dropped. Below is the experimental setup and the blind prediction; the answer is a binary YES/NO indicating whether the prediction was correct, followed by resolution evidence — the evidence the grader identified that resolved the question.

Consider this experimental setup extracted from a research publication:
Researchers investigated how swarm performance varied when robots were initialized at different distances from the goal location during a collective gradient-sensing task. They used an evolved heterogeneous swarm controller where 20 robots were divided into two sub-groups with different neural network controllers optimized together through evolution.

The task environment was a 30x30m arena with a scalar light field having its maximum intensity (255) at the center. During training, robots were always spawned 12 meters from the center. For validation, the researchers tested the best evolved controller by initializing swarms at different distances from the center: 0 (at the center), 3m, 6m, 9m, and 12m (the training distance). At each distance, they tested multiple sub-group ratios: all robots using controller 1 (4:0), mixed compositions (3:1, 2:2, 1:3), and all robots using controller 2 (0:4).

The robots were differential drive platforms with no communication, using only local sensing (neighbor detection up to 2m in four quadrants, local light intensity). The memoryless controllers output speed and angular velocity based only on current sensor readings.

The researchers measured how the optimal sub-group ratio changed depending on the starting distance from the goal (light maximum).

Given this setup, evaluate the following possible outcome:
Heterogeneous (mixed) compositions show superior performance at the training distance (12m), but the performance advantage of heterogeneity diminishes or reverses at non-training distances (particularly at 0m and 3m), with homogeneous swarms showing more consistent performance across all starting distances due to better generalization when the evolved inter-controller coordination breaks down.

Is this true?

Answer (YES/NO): NO